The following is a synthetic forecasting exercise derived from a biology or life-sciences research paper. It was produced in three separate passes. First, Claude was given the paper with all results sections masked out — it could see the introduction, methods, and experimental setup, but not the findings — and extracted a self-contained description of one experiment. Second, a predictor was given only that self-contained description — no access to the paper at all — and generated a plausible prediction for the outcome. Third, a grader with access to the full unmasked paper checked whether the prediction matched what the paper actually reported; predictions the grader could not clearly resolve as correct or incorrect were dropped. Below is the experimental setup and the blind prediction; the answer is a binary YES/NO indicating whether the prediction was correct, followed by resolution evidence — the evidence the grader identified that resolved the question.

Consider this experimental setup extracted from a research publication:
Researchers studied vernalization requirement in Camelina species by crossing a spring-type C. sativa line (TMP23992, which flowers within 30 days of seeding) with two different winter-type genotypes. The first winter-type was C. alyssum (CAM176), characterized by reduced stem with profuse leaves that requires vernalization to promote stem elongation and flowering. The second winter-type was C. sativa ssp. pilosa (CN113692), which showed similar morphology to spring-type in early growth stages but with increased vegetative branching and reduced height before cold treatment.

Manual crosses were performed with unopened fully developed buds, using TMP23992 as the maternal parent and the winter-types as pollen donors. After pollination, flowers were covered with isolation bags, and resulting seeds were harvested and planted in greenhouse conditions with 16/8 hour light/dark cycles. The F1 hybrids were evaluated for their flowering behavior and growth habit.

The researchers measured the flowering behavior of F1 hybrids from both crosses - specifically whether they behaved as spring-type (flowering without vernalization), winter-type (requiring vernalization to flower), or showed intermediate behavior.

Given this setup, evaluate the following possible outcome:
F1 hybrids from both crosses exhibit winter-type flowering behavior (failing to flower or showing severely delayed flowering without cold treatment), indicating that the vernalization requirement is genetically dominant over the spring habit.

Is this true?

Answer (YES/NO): NO